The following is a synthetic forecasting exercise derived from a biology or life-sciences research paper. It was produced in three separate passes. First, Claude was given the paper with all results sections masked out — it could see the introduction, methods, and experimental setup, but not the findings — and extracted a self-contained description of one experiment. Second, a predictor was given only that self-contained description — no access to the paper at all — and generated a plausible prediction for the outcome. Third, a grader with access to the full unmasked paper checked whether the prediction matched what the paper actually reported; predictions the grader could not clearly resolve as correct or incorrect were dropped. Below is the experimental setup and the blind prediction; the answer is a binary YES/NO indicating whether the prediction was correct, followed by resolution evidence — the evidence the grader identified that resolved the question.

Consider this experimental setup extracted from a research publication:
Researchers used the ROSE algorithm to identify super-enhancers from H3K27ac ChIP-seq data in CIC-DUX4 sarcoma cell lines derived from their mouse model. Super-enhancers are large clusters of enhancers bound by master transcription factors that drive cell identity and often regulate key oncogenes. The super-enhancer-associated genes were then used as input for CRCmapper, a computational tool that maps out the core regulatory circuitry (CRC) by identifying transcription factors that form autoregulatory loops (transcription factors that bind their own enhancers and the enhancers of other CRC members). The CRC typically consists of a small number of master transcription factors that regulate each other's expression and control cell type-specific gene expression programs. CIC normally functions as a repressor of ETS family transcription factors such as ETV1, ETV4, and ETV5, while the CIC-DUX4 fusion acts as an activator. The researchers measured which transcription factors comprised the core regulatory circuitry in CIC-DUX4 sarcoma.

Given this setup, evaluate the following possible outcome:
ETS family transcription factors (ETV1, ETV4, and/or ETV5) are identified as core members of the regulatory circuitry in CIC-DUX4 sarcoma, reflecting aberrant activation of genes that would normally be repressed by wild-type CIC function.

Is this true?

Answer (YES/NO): YES